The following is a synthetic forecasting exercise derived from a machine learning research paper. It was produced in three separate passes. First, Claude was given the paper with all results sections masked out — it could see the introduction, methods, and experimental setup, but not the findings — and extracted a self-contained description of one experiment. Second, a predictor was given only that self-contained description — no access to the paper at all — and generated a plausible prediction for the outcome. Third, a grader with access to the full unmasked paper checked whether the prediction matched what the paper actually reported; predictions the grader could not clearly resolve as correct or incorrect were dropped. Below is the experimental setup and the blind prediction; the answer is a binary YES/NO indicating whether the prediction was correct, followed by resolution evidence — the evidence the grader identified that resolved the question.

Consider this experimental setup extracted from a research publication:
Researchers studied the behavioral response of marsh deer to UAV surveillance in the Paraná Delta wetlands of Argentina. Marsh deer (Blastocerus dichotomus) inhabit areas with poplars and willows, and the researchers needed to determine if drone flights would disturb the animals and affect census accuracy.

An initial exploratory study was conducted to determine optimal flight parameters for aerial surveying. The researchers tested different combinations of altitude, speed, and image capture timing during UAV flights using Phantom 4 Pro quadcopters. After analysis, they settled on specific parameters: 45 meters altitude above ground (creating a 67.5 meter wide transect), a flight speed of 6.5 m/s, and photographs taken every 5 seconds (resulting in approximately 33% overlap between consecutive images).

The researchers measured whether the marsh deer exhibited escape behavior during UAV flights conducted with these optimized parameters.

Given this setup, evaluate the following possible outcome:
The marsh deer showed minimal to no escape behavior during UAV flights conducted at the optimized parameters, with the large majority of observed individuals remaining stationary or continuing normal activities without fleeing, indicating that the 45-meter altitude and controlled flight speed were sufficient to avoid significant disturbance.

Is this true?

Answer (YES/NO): YES